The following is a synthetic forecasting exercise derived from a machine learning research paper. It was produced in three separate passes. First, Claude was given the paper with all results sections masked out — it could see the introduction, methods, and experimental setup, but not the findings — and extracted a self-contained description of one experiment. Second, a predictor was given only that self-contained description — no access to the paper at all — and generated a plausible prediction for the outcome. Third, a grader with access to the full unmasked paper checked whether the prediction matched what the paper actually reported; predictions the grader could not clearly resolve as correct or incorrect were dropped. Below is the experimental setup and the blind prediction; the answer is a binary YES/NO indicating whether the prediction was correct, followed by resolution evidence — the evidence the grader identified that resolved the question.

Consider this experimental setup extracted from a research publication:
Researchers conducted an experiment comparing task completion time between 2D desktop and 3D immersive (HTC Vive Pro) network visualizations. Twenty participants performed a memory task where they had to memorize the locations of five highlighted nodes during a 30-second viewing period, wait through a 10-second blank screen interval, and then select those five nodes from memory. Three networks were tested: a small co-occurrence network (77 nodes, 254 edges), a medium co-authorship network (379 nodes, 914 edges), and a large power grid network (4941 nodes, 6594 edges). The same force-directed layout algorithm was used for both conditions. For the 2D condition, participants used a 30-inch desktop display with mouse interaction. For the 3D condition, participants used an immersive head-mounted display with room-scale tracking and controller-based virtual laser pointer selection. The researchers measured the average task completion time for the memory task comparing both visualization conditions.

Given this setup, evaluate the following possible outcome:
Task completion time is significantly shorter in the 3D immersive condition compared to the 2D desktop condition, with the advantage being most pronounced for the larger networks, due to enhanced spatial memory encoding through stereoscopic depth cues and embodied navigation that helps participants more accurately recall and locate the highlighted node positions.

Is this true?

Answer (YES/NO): NO